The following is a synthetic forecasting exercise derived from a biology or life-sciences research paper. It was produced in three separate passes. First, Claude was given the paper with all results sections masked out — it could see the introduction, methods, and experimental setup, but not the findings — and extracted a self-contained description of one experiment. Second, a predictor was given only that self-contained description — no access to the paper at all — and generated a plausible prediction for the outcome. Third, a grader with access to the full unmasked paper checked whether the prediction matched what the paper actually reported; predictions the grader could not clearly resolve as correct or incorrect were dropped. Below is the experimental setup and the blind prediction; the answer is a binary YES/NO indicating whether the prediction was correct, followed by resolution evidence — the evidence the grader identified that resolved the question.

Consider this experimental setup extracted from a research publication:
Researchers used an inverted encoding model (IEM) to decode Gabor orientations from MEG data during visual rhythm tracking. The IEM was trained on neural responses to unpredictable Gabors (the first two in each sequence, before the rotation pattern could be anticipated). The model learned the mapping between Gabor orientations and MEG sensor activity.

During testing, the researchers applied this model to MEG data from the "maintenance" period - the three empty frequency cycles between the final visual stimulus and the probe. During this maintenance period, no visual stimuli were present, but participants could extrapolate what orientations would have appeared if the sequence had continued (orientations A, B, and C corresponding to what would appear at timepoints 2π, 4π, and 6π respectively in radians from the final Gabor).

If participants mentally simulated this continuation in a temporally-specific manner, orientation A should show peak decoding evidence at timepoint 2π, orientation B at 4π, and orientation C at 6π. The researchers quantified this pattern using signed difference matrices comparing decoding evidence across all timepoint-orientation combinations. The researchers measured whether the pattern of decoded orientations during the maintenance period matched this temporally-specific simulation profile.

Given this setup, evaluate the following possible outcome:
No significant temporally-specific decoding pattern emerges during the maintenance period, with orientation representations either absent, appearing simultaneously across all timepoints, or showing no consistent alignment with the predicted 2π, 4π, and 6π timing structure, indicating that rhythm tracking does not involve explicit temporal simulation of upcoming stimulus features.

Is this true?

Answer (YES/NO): NO